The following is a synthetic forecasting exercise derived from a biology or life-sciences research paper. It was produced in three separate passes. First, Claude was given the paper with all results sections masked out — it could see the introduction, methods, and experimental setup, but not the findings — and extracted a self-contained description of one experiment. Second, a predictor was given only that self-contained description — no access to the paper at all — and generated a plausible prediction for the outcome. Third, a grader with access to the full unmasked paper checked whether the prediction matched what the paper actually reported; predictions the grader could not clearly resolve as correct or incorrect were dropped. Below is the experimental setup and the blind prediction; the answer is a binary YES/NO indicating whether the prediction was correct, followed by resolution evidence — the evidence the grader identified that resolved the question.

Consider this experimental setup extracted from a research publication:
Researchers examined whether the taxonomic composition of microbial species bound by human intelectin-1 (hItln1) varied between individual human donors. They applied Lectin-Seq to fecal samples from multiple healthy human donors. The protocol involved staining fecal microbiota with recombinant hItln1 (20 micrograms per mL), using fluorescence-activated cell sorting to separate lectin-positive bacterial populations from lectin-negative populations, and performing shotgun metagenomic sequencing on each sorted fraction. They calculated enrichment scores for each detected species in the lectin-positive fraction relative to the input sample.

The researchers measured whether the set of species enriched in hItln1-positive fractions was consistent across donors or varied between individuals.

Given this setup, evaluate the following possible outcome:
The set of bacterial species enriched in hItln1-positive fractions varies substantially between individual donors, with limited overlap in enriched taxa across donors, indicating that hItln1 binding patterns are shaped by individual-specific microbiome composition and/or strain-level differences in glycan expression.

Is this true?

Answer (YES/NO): YES